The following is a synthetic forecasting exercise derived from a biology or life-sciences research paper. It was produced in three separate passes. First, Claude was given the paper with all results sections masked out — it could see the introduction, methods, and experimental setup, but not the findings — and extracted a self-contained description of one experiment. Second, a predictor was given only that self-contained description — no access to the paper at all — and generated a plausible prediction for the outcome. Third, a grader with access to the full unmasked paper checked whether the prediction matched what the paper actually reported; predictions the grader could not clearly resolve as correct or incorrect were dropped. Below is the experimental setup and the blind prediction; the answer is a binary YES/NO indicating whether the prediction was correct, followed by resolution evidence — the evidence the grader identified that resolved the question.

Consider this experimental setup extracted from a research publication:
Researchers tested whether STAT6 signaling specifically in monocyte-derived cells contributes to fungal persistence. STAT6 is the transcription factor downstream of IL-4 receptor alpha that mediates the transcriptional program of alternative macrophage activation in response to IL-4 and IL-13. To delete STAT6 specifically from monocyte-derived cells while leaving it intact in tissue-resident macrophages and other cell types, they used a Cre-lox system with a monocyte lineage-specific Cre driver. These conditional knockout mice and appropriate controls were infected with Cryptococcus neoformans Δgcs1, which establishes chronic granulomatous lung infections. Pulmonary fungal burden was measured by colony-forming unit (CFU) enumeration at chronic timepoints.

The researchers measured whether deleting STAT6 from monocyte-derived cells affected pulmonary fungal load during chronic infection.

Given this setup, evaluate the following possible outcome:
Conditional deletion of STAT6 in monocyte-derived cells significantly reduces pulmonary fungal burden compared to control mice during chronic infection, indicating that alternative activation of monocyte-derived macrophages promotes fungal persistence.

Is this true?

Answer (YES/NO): YES